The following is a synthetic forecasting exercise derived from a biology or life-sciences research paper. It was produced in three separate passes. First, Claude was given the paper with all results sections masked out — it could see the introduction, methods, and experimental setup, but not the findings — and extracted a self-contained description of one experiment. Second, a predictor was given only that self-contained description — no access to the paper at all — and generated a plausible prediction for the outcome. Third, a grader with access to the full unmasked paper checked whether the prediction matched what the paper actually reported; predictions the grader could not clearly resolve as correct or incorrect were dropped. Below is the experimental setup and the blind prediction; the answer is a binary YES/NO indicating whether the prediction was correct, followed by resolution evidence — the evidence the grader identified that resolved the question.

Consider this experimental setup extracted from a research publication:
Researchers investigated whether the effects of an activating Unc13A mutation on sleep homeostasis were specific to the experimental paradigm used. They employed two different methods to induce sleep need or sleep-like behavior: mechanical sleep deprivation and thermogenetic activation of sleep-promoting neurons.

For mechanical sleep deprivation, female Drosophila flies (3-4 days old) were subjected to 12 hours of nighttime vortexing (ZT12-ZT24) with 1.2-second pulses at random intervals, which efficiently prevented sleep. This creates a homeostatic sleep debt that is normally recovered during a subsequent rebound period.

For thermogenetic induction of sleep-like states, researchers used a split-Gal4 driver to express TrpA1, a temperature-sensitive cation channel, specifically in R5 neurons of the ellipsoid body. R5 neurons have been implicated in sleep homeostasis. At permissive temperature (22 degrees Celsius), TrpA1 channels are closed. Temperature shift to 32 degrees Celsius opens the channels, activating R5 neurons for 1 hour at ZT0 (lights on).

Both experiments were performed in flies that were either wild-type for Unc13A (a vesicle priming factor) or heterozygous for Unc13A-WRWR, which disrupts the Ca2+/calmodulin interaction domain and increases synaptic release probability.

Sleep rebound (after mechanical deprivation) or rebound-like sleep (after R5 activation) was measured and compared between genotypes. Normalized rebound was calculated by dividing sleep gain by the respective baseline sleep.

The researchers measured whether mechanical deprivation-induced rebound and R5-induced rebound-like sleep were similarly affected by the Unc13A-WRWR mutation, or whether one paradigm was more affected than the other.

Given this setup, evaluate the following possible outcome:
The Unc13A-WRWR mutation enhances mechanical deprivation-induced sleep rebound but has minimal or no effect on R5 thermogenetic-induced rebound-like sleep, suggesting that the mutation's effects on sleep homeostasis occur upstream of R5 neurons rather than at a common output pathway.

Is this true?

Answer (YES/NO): NO